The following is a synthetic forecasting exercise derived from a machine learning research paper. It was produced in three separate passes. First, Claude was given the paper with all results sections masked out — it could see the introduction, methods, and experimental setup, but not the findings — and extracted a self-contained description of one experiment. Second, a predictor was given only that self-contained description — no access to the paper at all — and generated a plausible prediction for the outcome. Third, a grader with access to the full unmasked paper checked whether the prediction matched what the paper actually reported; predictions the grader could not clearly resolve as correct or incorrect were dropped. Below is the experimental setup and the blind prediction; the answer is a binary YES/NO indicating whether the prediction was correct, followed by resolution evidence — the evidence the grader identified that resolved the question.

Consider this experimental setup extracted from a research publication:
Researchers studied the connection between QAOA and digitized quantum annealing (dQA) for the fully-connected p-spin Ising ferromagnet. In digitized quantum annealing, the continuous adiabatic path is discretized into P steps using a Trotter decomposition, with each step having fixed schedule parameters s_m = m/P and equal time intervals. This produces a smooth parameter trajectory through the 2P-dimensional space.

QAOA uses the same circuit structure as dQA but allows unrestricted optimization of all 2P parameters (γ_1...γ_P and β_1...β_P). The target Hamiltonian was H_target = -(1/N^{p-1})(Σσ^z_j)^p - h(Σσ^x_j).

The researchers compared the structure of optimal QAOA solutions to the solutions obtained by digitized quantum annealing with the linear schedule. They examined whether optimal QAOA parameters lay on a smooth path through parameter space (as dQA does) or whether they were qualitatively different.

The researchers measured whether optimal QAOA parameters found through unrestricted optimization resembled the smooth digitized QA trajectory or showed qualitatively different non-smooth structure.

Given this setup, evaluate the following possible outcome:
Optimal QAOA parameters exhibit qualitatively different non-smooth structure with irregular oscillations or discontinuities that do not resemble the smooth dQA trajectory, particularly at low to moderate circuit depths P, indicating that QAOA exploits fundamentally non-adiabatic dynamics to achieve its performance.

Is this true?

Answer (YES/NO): NO